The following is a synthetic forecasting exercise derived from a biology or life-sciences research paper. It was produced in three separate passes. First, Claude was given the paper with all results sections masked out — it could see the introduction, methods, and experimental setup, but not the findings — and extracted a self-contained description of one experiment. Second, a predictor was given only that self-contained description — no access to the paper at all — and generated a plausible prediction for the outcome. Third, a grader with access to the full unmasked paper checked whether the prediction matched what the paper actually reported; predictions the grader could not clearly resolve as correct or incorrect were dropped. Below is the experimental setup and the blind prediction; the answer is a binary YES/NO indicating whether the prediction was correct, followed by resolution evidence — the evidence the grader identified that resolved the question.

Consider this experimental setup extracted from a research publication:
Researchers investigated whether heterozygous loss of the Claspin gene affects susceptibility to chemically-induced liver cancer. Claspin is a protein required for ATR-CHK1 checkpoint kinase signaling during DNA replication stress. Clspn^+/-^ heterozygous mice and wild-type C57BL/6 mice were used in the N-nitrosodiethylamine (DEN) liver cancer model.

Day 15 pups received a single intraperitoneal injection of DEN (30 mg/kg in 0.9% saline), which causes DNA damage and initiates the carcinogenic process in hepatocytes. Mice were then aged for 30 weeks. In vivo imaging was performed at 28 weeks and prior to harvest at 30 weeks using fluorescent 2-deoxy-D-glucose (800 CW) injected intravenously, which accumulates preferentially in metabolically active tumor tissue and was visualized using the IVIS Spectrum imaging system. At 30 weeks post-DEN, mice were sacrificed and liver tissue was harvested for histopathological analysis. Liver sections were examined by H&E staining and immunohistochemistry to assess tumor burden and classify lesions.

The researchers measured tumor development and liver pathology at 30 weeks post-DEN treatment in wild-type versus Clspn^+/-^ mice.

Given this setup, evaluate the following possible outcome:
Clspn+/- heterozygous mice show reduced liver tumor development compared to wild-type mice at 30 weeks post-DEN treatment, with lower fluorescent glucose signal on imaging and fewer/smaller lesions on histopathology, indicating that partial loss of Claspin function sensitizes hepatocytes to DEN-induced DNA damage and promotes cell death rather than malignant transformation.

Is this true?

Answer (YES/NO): NO